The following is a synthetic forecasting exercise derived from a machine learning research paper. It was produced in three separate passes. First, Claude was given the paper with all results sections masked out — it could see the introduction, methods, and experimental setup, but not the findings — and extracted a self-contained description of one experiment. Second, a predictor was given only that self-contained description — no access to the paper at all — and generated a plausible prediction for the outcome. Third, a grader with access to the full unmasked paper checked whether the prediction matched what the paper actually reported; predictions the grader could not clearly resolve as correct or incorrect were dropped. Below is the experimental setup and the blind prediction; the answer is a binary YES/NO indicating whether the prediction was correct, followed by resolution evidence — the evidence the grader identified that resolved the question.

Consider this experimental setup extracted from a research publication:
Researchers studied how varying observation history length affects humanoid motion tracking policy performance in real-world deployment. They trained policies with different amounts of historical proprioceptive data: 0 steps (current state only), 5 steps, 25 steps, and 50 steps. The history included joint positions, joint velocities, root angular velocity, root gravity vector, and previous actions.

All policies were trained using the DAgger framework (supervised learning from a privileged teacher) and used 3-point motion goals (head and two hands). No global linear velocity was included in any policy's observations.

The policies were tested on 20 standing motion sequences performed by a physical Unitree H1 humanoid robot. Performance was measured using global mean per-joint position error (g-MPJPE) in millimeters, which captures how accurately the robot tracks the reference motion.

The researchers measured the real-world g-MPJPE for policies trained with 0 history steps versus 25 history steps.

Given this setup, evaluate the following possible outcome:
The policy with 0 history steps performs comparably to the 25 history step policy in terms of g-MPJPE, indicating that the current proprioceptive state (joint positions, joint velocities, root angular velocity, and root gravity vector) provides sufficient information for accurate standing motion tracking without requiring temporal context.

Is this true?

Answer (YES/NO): NO